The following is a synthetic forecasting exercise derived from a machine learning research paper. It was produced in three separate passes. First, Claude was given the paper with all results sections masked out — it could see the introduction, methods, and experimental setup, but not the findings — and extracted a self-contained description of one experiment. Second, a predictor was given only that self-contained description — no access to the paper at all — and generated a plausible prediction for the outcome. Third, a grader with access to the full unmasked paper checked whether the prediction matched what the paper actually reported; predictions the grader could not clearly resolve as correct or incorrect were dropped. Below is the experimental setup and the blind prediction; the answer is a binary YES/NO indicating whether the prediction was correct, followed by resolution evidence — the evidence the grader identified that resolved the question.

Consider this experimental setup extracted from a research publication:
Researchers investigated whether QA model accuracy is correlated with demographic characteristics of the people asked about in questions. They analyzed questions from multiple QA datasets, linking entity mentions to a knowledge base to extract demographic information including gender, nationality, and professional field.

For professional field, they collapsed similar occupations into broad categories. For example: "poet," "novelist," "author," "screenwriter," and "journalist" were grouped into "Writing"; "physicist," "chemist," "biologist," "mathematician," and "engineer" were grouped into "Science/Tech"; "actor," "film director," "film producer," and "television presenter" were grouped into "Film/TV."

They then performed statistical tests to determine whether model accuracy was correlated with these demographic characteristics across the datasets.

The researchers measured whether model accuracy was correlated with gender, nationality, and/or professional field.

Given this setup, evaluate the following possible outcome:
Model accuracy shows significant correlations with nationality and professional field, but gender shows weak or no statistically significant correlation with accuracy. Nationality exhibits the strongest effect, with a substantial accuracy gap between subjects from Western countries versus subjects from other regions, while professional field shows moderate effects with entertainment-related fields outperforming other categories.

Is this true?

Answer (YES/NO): NO